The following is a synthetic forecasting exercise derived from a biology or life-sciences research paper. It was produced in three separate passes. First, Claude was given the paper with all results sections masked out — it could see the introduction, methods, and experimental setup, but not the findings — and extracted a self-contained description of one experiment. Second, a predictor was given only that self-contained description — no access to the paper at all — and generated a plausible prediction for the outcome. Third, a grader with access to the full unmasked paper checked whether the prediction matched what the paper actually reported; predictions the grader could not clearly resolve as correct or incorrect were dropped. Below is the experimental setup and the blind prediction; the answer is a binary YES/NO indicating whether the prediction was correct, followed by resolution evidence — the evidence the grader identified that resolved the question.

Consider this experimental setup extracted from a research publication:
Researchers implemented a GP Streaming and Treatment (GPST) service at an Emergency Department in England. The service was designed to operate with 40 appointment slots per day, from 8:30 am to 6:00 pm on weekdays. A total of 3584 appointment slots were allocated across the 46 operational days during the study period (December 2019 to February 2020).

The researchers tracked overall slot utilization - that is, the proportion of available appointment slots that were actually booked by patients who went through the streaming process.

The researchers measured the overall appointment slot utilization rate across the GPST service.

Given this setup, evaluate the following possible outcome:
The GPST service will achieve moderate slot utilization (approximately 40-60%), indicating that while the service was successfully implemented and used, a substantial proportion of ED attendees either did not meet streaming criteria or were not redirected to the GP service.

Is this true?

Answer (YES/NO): NO